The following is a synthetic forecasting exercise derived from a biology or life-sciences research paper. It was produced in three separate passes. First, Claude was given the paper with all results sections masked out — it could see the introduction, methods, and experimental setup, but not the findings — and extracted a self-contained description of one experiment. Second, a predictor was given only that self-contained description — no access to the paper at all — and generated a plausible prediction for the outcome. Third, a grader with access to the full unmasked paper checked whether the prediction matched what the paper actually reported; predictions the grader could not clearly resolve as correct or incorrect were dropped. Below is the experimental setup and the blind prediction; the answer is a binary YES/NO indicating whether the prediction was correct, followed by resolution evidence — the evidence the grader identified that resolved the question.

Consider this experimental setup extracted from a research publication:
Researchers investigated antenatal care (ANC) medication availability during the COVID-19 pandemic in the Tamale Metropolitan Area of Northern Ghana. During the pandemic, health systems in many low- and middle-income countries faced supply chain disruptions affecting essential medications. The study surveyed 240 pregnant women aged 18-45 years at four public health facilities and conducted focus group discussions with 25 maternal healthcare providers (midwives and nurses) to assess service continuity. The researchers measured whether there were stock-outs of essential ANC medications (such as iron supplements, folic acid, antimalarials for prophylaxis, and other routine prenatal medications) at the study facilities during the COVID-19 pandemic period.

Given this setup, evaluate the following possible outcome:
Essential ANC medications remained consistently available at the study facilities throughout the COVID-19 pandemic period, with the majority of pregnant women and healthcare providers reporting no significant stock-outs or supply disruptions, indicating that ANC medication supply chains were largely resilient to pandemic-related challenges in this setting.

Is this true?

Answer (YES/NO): YES